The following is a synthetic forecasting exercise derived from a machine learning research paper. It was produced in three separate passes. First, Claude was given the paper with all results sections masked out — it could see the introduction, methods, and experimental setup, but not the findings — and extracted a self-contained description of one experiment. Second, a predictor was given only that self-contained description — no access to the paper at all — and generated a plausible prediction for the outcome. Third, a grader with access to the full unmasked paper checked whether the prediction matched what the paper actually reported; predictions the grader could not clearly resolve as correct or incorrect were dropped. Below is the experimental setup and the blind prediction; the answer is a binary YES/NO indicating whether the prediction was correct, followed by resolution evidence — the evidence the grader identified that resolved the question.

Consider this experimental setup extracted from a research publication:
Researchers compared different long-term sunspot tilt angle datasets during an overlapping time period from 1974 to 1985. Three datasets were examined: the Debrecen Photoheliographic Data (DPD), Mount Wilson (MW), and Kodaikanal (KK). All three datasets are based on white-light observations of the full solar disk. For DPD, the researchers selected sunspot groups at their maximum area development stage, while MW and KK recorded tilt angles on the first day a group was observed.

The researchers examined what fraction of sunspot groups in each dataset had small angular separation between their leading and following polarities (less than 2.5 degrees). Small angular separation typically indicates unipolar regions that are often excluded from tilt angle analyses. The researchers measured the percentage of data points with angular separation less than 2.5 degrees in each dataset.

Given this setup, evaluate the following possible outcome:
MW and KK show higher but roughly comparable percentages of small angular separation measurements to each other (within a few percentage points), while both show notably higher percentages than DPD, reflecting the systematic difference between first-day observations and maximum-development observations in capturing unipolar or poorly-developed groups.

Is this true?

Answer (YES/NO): YES